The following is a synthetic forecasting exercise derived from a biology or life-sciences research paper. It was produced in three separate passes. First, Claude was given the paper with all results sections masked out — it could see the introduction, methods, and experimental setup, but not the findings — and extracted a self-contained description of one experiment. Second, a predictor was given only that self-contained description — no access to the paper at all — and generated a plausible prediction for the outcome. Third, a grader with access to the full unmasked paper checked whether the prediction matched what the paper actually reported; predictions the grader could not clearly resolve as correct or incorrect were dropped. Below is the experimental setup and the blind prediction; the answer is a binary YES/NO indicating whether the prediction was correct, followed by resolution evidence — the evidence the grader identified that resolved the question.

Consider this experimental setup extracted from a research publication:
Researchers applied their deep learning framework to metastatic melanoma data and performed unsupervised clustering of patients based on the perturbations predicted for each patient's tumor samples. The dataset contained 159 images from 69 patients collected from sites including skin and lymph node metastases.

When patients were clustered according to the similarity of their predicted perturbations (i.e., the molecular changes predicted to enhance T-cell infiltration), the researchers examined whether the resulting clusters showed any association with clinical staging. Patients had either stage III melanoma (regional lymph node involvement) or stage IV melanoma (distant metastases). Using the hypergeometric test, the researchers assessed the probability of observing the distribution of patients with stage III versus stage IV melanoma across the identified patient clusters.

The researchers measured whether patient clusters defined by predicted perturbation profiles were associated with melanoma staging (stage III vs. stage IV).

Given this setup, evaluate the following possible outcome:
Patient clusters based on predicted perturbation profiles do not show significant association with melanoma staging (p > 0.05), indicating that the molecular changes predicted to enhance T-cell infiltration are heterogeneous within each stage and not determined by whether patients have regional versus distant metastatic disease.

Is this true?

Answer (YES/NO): YES